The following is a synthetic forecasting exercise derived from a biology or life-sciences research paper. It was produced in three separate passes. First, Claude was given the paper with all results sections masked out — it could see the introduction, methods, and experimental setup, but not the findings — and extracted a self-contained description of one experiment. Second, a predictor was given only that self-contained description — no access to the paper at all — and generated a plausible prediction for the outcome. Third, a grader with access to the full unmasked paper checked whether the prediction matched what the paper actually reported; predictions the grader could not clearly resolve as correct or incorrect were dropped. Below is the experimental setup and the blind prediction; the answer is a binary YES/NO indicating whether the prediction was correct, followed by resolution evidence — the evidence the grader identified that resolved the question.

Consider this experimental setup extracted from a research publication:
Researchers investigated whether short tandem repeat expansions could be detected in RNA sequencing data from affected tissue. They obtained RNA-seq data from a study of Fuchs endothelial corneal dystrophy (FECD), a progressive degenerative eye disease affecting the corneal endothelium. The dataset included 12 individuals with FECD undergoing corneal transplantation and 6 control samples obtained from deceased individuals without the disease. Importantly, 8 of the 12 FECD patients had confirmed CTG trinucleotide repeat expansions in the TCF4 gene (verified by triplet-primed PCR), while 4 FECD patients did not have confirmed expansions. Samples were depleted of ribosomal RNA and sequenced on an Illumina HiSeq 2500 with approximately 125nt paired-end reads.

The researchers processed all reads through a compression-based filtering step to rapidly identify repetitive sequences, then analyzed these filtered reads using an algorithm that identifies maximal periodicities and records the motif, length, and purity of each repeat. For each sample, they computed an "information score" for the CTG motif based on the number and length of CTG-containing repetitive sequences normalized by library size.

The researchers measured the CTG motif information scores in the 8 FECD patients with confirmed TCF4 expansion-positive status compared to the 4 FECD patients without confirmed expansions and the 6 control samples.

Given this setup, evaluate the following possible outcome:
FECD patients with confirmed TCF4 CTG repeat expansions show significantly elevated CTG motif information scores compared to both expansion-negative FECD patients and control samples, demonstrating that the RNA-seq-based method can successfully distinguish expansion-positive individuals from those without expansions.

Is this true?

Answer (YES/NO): YES